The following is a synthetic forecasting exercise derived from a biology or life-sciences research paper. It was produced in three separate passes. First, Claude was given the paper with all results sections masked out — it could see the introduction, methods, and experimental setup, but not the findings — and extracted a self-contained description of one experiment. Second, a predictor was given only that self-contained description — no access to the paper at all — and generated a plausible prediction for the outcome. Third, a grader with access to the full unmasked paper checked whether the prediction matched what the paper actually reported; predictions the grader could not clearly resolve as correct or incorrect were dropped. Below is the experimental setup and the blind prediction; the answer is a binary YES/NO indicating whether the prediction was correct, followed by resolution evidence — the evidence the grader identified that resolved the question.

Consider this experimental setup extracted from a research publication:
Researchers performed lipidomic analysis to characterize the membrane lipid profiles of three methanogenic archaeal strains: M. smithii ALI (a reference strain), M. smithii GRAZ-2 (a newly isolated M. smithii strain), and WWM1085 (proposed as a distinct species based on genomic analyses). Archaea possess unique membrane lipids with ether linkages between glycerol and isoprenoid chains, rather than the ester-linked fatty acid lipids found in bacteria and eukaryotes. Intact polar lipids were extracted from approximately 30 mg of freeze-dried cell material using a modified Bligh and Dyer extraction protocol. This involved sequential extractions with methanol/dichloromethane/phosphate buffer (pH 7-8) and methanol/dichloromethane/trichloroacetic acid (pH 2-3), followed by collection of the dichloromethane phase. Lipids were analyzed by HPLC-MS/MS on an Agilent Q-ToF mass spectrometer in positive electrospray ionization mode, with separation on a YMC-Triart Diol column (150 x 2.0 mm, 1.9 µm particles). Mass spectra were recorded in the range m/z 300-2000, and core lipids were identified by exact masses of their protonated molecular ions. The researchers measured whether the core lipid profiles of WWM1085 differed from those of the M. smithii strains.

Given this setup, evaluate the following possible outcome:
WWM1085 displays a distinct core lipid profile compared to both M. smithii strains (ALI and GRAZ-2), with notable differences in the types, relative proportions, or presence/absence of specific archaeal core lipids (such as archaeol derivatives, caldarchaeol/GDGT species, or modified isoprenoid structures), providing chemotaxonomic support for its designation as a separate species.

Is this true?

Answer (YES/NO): NO